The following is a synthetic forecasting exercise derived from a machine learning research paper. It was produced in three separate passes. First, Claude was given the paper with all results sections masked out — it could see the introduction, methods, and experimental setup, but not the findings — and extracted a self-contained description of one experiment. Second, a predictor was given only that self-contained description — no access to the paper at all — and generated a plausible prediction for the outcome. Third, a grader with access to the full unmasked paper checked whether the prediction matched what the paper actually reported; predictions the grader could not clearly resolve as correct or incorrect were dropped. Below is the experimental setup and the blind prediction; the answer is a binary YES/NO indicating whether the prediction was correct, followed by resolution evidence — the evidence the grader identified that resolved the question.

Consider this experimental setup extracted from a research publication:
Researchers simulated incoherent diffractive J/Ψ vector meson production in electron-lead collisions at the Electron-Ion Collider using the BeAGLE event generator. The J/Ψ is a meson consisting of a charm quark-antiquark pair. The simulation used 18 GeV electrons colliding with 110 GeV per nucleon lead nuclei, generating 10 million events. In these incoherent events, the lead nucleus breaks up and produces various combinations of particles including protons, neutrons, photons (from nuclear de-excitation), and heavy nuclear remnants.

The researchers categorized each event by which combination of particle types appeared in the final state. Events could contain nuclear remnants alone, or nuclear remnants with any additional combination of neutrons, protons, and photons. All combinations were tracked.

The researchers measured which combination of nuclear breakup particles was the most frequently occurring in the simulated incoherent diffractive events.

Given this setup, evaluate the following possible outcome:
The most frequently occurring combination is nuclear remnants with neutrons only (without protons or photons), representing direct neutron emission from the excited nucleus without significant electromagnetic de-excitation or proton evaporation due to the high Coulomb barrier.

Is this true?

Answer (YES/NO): NO